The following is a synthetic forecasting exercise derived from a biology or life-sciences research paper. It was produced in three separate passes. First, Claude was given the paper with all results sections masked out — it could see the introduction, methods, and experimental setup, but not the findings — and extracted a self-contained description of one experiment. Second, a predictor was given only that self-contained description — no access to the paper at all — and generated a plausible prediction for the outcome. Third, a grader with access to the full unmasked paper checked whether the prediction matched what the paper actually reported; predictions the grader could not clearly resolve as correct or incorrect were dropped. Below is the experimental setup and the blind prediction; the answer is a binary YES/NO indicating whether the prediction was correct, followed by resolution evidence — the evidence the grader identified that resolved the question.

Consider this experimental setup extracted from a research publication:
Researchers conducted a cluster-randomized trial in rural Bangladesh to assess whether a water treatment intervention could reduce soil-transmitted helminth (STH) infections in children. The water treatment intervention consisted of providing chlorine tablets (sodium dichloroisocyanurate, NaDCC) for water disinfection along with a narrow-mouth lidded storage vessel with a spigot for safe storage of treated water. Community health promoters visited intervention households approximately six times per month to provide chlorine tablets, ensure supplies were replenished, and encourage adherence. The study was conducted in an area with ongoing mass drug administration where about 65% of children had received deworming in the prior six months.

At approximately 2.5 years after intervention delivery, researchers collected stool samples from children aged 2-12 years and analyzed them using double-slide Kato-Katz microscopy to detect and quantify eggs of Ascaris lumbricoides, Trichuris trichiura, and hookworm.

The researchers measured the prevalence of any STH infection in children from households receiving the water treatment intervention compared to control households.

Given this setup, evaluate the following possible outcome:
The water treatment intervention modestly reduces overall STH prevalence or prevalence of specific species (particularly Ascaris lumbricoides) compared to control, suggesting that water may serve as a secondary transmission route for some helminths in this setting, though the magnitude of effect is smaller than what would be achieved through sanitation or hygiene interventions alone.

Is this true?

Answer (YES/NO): NO